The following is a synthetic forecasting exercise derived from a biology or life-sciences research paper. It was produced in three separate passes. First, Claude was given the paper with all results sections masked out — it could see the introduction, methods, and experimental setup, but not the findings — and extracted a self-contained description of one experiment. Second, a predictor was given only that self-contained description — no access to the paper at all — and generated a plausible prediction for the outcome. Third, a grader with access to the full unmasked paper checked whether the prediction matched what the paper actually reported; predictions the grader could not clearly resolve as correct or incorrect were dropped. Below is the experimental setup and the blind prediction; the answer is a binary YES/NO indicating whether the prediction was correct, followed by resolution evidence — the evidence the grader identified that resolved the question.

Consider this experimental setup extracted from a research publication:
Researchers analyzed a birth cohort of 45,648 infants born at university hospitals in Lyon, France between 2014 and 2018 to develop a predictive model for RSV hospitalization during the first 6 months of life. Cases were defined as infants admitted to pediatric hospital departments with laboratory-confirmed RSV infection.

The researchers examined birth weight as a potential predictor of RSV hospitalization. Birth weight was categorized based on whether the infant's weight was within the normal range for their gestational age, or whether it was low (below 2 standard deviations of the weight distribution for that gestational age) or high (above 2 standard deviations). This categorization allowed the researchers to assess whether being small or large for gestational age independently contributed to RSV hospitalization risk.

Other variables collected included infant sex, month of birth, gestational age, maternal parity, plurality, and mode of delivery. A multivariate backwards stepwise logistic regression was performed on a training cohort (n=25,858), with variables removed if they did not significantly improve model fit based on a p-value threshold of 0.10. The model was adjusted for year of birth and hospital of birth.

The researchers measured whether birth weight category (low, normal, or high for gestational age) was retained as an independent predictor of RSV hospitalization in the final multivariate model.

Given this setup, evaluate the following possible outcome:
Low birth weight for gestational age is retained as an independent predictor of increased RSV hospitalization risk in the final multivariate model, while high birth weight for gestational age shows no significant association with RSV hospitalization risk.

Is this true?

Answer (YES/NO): NO